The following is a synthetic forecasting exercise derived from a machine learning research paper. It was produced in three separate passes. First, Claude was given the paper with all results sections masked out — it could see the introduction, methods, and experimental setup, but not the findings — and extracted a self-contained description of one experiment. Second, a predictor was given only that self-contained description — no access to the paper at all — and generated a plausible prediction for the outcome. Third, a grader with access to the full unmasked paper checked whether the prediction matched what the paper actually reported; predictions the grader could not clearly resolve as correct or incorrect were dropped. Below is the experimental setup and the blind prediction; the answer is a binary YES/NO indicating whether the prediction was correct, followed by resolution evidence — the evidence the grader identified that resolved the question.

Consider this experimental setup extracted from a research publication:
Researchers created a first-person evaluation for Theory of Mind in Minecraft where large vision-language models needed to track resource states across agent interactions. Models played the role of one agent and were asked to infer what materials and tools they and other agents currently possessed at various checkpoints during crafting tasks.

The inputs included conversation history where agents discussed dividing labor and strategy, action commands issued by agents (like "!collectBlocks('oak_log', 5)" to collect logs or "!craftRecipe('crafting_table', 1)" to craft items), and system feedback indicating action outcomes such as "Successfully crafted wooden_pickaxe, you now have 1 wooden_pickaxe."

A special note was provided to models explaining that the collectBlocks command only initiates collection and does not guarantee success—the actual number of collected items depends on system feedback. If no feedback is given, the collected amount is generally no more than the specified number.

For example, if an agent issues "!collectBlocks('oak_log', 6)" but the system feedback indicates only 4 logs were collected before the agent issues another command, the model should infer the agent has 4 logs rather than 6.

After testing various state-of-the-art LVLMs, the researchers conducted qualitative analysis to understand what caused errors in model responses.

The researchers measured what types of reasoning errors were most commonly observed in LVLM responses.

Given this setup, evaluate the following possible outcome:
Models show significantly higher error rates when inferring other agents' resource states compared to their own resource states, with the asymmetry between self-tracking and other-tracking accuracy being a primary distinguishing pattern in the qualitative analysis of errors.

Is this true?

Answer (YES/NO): NO